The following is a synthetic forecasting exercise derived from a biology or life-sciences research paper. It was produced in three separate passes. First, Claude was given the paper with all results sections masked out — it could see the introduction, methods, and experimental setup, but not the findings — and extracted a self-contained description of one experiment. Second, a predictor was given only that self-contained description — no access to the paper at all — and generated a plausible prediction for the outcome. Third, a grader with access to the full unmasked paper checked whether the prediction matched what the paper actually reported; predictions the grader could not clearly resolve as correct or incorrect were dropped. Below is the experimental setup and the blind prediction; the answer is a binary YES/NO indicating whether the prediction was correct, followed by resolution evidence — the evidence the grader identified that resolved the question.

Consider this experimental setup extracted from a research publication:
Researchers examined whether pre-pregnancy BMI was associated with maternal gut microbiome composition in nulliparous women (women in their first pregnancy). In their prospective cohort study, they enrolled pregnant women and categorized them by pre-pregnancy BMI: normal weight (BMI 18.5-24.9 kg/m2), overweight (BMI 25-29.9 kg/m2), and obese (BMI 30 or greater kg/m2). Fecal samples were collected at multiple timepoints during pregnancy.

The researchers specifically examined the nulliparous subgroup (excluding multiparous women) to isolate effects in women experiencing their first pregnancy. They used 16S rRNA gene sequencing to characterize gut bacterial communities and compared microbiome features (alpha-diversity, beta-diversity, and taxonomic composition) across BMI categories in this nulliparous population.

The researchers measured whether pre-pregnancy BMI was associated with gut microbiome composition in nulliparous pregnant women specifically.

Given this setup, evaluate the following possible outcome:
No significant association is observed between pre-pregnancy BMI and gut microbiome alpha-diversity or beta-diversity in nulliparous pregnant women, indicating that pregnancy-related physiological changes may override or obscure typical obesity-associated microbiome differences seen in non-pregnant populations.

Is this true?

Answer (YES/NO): NO